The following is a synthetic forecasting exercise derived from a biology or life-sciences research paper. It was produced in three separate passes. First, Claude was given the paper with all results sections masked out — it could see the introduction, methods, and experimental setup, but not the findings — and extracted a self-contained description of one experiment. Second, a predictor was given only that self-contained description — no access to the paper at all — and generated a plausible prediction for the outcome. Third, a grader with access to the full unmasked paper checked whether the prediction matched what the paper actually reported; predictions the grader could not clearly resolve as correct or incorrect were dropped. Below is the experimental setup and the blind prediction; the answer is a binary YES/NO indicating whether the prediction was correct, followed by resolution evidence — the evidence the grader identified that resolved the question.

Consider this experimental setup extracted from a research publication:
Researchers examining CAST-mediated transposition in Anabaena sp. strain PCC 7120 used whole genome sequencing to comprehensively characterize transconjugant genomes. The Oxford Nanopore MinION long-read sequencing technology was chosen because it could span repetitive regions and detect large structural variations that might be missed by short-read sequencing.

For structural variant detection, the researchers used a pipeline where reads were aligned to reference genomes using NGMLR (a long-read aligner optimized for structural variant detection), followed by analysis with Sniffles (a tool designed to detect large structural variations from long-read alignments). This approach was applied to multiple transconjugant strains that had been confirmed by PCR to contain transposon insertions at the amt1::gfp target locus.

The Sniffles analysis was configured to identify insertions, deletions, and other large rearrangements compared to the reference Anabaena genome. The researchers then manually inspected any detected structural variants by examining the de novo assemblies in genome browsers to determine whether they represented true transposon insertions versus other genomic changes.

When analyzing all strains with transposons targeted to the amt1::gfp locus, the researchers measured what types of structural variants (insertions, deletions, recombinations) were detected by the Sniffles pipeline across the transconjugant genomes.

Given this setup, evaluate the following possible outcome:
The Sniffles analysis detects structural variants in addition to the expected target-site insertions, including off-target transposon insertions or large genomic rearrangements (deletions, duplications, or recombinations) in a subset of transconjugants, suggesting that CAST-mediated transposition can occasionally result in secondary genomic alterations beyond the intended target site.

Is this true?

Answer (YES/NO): NO